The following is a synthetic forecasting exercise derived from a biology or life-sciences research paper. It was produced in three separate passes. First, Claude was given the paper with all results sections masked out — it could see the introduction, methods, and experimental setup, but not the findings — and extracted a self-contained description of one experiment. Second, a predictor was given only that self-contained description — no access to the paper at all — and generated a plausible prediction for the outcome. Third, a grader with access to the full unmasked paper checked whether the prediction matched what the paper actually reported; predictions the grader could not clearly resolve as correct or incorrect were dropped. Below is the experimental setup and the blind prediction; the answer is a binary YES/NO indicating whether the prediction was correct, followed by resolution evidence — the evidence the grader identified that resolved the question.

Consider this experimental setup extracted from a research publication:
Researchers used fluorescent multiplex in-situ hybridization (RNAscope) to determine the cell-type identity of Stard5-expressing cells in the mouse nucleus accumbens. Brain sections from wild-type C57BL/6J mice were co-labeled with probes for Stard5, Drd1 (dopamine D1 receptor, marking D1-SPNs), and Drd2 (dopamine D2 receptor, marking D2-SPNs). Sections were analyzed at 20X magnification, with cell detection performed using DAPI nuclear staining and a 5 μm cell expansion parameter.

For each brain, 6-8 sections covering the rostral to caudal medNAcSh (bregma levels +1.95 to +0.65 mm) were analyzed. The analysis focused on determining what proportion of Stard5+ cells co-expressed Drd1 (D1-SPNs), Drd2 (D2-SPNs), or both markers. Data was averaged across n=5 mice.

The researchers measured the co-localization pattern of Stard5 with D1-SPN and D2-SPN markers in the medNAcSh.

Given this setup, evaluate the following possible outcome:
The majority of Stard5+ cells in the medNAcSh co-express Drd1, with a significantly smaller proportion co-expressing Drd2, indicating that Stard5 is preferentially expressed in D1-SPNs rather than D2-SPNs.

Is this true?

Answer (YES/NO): NO